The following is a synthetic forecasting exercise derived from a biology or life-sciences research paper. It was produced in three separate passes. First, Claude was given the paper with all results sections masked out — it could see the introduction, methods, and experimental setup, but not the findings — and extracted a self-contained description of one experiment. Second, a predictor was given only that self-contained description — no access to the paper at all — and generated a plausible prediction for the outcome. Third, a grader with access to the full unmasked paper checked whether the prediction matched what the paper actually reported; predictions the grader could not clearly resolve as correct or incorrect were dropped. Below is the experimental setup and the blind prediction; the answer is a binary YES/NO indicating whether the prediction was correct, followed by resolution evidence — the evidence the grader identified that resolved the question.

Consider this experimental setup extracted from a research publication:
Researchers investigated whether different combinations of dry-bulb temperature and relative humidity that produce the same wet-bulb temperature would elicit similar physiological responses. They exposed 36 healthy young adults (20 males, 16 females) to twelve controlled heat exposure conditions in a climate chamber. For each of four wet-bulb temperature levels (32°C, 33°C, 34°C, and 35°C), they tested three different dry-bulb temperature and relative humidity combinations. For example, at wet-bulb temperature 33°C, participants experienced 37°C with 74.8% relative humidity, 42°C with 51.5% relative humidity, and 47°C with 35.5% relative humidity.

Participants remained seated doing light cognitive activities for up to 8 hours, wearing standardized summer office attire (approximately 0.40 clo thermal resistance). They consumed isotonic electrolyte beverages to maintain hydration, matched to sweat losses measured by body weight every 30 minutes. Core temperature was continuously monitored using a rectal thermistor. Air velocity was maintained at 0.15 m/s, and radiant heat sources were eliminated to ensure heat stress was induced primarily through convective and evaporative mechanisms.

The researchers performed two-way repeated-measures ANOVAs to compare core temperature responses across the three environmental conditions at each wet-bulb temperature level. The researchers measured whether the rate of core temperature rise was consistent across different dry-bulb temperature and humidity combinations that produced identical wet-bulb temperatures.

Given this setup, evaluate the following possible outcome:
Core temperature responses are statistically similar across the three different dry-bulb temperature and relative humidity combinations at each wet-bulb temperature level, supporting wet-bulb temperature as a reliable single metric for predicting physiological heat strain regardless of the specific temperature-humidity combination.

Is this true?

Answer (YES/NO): YES